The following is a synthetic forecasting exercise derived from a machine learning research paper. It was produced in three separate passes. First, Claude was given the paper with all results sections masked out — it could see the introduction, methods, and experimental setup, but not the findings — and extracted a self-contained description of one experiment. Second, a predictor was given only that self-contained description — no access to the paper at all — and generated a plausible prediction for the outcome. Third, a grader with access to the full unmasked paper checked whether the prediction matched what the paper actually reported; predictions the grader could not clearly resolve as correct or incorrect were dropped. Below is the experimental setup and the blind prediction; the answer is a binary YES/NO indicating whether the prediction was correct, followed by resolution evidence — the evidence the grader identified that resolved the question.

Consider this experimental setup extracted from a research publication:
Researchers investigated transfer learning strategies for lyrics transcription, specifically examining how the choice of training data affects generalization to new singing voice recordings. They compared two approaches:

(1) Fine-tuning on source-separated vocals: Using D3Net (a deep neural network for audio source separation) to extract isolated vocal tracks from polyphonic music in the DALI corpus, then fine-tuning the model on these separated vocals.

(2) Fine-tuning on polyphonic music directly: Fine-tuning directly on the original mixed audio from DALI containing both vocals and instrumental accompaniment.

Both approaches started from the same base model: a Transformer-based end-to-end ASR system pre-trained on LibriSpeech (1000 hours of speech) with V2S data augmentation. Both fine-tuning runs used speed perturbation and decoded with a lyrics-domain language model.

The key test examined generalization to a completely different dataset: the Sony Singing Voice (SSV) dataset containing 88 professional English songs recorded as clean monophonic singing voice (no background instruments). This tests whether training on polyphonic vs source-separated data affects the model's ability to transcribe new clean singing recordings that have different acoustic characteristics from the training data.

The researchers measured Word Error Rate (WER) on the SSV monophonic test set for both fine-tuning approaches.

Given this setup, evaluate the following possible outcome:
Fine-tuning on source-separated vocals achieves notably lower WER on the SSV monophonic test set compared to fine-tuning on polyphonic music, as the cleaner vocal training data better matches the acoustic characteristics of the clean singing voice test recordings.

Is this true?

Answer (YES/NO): YES